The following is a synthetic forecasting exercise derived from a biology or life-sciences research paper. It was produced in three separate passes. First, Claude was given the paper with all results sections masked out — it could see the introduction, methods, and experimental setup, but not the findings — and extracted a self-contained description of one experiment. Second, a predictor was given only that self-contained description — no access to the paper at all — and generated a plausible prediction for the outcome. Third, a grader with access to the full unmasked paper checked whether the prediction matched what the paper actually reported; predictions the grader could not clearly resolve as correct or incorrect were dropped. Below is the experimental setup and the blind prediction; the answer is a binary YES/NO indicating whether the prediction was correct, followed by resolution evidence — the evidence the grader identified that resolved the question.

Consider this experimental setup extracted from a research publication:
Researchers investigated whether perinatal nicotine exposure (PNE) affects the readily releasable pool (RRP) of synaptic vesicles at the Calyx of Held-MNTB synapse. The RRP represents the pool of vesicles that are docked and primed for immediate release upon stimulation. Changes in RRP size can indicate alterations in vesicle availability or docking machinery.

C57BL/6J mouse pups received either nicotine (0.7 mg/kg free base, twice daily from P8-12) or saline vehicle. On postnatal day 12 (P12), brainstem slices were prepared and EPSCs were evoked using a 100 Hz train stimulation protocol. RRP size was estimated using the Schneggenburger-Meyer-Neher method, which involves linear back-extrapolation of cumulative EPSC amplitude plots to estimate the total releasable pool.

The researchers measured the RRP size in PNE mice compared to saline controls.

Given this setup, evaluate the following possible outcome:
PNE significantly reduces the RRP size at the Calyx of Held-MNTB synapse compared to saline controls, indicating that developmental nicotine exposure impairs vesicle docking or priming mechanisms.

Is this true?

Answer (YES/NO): NO